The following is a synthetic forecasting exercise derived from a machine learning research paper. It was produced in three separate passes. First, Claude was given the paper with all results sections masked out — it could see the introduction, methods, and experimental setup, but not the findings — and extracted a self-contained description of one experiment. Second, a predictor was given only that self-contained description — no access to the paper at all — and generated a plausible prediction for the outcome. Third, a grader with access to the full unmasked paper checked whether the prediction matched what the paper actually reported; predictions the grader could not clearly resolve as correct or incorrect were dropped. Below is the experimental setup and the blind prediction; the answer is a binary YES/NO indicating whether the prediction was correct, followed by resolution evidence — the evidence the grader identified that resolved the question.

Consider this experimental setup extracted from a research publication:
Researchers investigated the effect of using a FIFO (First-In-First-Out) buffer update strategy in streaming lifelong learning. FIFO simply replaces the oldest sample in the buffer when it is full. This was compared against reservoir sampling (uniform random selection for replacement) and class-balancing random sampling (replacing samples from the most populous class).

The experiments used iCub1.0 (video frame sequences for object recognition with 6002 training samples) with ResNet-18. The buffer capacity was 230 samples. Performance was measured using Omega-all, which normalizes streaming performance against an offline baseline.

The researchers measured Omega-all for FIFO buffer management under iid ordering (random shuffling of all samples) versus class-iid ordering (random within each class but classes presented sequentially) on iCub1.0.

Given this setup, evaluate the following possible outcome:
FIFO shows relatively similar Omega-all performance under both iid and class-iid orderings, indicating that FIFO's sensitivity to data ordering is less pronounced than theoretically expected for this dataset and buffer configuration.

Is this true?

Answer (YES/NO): NO